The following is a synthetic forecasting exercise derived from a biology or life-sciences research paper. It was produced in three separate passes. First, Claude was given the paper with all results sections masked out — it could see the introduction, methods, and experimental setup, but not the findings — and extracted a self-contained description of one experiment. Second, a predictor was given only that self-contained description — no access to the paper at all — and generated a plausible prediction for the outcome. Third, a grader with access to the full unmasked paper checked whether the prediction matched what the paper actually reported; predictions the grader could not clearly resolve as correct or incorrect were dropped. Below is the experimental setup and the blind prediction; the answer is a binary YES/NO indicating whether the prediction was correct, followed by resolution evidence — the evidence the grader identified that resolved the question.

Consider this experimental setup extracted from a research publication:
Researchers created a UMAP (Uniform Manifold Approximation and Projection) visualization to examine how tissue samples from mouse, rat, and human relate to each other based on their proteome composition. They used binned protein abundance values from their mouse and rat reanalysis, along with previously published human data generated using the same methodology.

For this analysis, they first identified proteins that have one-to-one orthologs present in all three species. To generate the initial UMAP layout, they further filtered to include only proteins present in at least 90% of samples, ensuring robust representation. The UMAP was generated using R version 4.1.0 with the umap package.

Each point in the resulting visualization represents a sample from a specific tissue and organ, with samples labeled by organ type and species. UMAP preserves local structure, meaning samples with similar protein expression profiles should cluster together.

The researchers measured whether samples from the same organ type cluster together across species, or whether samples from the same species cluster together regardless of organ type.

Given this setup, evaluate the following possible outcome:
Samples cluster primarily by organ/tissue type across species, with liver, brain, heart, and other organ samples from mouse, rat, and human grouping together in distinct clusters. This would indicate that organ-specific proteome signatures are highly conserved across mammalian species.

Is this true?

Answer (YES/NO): YES